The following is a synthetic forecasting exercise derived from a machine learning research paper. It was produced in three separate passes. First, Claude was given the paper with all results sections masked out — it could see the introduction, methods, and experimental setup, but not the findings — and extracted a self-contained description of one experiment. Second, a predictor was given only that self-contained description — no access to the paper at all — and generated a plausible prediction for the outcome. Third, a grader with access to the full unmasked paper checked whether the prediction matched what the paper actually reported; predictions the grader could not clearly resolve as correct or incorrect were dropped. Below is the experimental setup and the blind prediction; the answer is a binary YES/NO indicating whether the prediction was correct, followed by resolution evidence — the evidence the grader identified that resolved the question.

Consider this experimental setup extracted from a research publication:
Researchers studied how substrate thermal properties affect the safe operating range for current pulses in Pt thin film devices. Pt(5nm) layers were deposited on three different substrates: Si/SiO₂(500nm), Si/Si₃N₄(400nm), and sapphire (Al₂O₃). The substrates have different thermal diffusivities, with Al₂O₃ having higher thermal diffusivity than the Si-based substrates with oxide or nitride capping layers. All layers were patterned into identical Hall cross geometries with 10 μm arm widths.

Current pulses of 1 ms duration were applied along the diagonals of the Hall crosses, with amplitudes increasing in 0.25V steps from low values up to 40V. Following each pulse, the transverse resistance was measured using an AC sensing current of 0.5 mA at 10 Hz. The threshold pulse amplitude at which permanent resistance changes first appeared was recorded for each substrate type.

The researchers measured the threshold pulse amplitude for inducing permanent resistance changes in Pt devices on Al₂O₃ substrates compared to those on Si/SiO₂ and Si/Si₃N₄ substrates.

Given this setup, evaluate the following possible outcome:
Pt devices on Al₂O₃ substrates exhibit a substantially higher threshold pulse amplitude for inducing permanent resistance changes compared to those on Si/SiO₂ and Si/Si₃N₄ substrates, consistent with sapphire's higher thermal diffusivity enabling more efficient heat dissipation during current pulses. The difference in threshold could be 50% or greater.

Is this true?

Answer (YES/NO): NO